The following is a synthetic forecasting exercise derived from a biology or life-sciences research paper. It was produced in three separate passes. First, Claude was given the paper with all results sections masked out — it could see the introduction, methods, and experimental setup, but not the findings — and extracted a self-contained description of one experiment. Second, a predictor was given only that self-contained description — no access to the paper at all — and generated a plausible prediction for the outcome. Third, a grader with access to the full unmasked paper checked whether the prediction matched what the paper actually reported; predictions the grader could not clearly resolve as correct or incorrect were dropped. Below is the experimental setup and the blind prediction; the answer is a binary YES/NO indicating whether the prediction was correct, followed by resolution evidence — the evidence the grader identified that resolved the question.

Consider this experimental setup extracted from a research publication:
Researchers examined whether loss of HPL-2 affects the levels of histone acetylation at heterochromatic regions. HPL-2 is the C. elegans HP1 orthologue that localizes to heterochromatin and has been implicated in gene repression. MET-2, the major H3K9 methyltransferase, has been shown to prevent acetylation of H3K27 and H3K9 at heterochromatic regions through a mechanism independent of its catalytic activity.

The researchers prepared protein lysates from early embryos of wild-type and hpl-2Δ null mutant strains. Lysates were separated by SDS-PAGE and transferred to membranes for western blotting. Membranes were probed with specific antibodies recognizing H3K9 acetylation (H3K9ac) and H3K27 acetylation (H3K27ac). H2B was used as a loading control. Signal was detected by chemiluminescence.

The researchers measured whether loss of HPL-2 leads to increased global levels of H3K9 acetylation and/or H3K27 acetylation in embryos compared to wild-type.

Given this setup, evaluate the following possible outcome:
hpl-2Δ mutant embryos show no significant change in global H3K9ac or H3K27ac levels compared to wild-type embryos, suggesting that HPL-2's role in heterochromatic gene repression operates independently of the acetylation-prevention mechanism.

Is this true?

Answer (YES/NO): YES